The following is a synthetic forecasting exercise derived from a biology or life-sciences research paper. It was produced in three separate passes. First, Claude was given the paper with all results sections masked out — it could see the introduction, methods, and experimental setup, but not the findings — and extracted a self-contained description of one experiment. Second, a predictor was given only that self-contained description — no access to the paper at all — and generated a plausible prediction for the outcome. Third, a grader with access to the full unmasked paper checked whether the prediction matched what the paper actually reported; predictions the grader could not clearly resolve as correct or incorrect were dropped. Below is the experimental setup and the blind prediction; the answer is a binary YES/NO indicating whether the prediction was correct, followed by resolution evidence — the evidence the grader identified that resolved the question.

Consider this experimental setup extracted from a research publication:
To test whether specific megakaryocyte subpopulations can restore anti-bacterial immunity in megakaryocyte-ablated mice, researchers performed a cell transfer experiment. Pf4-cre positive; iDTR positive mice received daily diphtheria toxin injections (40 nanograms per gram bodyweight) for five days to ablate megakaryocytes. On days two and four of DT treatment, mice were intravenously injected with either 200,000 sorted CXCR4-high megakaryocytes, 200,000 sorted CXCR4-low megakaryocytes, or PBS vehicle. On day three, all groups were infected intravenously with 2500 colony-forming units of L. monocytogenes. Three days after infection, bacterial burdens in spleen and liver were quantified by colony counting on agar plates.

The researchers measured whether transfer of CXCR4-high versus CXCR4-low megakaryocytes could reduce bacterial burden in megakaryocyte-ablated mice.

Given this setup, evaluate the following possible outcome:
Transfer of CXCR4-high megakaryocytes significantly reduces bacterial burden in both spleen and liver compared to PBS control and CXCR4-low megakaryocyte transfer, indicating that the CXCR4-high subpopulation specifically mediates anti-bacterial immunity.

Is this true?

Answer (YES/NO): YES